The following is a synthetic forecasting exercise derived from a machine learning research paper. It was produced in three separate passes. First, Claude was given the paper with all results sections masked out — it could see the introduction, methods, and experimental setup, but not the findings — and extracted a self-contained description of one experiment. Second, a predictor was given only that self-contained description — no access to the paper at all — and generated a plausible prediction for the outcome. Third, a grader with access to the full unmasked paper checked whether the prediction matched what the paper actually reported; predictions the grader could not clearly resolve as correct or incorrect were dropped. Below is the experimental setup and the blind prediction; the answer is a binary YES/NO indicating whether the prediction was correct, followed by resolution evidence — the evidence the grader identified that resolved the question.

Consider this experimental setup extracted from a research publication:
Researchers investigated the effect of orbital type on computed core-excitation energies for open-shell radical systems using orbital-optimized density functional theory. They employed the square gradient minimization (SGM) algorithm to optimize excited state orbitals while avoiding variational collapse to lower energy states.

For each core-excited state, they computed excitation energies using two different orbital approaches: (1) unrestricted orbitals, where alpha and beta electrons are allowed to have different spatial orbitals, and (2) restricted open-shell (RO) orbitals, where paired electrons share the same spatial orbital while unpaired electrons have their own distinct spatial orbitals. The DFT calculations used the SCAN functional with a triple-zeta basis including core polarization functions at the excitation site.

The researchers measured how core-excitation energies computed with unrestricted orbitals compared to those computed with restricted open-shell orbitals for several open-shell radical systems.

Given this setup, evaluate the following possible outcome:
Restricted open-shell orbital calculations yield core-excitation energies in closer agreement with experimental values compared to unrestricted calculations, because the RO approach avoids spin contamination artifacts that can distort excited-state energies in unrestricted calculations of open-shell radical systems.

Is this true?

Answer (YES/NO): NO